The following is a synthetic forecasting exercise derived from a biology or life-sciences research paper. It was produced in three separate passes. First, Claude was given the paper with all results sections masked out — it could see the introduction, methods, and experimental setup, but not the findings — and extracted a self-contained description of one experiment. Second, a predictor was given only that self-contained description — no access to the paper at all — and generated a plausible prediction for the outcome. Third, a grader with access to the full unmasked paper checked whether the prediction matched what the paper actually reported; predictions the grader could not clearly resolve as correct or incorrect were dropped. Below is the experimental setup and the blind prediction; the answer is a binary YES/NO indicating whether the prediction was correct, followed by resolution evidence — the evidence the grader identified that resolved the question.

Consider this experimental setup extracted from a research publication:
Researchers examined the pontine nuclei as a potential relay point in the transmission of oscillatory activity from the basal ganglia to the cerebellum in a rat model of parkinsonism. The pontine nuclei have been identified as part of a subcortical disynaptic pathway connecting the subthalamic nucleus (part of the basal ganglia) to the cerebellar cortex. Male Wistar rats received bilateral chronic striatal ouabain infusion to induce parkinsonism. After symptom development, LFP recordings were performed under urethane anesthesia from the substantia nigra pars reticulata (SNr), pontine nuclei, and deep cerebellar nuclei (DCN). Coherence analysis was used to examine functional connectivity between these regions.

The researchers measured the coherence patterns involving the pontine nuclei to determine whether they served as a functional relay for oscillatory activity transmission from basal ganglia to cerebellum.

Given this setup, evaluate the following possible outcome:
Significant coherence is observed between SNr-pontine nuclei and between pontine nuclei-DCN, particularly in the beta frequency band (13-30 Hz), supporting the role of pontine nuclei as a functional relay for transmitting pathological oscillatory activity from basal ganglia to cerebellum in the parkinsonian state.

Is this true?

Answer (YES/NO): NO